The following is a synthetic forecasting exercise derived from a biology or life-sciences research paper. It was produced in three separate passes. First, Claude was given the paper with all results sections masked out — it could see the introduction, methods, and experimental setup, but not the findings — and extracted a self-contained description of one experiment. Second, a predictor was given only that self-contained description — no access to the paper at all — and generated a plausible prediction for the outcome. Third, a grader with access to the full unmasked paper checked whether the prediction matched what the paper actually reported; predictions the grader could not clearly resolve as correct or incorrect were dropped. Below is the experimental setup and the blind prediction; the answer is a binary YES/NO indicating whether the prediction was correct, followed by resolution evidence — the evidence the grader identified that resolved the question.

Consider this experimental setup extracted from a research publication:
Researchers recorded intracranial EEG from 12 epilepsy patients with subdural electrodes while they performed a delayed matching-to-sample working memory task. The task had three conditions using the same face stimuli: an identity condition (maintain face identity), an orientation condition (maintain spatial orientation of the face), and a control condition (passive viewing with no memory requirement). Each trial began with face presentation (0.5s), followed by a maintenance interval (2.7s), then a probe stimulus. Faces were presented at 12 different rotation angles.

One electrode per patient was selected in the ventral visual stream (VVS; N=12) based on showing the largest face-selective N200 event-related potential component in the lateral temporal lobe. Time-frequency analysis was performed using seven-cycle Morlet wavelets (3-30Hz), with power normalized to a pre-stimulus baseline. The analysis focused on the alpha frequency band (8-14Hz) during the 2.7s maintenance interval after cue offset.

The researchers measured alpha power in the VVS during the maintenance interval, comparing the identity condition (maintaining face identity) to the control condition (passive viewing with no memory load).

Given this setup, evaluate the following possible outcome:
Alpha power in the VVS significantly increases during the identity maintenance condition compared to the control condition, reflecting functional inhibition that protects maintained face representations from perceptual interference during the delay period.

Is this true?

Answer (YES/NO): NO